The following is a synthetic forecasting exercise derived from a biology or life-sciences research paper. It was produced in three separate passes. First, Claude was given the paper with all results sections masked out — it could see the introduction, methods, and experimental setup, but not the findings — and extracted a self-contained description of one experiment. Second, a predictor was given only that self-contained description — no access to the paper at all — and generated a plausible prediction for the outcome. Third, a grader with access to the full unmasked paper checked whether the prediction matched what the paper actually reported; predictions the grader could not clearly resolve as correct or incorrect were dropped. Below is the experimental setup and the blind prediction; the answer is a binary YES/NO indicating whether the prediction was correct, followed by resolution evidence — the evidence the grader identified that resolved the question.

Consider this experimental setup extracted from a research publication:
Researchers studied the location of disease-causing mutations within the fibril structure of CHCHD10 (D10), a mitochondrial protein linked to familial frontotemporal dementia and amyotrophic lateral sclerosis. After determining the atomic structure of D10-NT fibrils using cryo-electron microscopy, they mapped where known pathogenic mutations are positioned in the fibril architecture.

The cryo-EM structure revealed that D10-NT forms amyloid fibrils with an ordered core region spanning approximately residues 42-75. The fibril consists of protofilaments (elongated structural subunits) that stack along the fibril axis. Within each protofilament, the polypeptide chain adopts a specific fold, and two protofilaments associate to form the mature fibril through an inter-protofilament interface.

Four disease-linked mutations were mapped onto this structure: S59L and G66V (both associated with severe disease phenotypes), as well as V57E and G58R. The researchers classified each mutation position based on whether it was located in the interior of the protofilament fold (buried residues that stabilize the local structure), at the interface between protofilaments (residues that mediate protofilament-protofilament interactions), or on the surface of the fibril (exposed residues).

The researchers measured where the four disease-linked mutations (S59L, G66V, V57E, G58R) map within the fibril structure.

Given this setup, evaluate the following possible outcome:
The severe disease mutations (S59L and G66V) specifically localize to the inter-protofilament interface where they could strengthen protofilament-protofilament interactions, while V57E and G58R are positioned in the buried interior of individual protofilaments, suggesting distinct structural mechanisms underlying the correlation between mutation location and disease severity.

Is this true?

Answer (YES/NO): NO